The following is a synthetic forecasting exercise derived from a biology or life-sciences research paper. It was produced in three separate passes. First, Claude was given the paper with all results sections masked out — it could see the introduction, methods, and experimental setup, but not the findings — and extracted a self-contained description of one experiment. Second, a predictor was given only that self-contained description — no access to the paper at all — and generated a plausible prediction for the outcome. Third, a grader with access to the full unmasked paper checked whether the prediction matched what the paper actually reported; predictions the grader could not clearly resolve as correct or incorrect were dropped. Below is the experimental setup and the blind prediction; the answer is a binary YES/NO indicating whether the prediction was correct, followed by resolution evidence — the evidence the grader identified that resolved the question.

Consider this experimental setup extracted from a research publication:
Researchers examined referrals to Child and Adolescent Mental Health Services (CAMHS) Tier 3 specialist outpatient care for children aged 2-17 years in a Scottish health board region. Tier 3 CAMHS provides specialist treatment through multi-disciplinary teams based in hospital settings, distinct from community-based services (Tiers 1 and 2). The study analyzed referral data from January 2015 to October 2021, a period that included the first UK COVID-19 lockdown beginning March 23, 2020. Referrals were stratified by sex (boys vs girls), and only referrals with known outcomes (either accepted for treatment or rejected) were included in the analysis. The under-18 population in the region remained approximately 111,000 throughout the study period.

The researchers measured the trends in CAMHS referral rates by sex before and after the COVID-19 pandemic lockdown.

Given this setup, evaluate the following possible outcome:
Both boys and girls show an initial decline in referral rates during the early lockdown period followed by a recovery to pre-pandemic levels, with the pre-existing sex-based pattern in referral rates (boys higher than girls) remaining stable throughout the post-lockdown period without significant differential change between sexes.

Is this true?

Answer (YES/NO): NO